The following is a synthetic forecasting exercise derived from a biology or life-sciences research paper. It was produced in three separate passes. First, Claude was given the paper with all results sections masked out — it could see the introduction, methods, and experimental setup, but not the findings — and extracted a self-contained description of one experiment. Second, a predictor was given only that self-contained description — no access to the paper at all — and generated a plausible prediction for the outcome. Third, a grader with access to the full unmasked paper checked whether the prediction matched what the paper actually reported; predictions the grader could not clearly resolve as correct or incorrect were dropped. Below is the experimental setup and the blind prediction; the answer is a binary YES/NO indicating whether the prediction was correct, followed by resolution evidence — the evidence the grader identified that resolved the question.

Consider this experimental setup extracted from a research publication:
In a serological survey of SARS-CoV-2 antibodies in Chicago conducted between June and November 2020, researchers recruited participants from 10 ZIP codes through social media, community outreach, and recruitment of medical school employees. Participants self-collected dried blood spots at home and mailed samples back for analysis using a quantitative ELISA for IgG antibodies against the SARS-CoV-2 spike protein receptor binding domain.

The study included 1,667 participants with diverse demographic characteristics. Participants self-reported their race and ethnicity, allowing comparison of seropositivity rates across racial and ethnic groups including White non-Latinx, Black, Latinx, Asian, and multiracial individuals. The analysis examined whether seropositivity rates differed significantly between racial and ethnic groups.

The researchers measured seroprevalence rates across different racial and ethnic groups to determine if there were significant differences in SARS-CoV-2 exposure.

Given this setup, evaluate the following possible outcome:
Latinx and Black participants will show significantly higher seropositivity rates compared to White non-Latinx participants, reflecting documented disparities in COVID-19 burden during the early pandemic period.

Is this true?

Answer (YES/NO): NO